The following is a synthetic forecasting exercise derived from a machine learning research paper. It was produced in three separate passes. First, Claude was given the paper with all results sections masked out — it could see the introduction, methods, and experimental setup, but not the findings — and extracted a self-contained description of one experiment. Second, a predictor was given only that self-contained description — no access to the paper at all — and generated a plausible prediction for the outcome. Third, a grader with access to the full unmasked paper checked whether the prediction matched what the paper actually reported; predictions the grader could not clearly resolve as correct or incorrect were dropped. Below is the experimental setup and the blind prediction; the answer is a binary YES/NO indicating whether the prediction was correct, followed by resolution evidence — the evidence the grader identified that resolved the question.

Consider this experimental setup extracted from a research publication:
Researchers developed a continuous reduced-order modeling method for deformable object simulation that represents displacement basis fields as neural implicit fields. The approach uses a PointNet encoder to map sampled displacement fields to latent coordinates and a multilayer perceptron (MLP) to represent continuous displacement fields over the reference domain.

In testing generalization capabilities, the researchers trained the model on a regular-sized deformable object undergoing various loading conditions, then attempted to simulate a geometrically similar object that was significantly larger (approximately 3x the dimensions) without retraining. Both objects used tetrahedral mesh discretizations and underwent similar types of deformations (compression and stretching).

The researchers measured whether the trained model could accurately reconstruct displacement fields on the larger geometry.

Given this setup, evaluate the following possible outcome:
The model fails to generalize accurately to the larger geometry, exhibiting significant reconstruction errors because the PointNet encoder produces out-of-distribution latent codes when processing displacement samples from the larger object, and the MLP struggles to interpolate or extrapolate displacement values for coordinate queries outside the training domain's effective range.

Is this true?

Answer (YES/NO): YES